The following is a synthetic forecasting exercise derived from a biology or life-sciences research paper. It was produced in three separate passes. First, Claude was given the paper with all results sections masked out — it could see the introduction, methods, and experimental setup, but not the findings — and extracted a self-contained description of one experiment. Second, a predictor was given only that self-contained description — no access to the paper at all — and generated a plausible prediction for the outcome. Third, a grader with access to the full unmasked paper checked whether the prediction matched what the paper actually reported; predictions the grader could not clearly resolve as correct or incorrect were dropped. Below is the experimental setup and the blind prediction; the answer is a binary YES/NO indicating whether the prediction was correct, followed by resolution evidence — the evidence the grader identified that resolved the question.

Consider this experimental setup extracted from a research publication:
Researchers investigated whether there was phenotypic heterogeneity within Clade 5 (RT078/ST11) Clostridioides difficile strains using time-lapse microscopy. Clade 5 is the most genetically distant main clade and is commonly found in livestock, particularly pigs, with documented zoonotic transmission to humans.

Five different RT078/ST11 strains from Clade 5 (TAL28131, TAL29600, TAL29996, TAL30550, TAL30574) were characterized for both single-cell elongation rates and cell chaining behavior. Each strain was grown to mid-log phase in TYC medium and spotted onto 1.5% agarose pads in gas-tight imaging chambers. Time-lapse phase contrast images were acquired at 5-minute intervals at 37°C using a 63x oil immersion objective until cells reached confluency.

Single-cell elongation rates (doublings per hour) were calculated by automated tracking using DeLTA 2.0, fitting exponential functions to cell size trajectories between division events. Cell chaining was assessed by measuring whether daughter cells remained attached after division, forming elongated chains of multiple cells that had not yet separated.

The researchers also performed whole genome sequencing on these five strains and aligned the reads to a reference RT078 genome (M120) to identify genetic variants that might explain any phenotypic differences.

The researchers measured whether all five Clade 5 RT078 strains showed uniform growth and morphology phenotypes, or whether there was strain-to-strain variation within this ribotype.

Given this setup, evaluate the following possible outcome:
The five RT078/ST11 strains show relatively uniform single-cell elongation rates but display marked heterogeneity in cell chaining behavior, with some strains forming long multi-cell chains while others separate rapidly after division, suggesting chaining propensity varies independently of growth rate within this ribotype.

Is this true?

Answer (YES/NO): YES